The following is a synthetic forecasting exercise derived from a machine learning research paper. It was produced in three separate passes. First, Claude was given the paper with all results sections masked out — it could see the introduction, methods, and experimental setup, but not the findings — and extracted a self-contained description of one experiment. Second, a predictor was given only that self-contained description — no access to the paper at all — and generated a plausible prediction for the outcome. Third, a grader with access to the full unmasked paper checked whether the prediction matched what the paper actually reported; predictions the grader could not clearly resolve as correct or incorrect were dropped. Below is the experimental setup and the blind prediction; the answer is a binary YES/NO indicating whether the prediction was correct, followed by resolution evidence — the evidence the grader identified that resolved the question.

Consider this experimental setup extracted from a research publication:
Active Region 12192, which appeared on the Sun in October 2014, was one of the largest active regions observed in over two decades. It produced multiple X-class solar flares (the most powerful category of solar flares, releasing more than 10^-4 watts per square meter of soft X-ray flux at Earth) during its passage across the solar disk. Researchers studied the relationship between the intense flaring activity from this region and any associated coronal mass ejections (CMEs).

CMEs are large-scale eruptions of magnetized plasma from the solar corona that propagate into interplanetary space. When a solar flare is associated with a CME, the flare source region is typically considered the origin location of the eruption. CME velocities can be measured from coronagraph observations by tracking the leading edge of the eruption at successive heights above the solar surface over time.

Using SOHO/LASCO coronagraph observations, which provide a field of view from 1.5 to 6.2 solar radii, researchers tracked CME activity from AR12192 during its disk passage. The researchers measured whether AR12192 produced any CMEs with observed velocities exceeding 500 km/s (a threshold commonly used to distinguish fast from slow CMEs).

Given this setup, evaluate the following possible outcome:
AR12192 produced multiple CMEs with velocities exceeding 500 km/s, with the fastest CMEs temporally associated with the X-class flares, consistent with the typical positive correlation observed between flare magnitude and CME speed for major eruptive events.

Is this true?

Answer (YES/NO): NO